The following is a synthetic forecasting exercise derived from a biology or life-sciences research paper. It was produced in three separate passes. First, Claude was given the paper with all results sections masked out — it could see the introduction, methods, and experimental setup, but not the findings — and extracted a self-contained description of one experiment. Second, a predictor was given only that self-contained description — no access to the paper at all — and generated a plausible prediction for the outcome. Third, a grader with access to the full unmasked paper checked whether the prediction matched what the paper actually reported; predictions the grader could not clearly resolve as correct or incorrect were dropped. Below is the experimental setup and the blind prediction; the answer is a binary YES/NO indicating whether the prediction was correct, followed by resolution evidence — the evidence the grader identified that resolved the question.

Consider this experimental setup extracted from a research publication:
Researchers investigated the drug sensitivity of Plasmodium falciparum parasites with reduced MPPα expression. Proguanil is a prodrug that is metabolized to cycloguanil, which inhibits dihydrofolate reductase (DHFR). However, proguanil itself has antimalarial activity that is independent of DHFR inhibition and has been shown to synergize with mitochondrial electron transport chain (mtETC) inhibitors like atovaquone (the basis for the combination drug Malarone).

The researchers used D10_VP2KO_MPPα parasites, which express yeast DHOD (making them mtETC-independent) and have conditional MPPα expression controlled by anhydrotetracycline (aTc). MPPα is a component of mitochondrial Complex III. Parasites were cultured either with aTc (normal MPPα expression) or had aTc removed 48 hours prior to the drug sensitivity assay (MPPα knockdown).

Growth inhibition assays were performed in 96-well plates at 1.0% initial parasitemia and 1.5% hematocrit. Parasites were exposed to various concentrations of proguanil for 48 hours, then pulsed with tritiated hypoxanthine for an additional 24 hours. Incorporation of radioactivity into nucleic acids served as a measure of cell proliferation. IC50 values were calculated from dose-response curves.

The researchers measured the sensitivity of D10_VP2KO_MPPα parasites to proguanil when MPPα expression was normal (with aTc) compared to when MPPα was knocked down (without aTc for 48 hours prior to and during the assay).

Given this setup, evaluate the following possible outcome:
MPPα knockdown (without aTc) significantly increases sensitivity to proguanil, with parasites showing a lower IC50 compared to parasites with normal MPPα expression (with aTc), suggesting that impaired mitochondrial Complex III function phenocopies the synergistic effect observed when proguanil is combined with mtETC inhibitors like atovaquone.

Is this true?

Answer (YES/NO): YES